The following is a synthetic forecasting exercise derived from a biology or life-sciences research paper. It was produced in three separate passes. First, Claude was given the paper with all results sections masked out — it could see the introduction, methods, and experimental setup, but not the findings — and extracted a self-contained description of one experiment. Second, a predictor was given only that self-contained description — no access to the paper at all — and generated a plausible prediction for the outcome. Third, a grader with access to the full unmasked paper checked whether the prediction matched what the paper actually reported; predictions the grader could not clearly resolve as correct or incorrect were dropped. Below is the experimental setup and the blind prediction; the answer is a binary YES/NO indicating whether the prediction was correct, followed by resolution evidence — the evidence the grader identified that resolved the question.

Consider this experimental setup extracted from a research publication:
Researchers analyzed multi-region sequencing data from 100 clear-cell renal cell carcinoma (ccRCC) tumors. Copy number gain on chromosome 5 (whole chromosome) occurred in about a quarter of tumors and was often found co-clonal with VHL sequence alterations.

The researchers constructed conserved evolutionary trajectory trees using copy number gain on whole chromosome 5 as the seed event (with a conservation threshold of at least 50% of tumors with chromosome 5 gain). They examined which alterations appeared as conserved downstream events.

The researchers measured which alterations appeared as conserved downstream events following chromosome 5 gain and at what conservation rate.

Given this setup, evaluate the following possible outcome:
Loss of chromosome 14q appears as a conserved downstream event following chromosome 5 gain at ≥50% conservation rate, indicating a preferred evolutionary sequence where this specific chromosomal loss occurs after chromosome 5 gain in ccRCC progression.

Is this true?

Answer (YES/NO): YES